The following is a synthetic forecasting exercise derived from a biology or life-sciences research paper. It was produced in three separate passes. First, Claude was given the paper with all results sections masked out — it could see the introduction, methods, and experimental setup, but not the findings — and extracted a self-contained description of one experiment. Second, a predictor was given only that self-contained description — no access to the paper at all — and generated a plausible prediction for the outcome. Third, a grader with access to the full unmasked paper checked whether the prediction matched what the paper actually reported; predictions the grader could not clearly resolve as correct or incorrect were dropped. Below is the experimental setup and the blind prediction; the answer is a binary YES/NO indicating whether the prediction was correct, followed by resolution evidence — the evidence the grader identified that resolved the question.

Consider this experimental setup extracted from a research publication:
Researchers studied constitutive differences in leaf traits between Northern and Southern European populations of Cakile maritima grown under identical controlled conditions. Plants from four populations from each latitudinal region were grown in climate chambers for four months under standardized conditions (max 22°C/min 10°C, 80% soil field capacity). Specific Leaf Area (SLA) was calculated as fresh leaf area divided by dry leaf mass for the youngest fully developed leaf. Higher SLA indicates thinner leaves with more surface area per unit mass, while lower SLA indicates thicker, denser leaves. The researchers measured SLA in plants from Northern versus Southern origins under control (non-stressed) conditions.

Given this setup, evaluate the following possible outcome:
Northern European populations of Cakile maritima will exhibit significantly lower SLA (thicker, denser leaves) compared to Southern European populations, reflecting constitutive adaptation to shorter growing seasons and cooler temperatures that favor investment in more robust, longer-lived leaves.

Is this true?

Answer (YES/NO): NO